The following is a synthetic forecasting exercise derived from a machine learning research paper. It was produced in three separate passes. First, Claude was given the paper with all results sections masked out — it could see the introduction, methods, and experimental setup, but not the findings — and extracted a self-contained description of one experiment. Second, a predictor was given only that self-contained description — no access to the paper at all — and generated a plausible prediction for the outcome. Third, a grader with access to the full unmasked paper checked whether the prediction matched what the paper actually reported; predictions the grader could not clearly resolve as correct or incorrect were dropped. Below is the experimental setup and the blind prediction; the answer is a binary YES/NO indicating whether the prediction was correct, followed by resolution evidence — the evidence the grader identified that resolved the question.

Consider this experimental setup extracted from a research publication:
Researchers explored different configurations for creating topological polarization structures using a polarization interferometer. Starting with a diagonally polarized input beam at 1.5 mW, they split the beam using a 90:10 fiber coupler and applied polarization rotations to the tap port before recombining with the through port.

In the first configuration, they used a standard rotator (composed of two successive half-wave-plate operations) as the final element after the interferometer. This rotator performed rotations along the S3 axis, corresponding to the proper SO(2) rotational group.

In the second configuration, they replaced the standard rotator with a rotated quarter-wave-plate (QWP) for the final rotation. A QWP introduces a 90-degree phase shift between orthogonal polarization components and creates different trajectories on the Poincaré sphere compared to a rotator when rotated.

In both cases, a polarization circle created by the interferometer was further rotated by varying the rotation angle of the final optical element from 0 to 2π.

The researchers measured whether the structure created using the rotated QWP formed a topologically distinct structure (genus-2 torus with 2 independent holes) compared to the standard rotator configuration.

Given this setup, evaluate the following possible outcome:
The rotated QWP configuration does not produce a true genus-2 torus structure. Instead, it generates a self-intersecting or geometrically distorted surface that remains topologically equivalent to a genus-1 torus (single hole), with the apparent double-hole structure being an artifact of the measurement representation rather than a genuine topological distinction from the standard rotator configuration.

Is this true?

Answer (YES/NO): NO